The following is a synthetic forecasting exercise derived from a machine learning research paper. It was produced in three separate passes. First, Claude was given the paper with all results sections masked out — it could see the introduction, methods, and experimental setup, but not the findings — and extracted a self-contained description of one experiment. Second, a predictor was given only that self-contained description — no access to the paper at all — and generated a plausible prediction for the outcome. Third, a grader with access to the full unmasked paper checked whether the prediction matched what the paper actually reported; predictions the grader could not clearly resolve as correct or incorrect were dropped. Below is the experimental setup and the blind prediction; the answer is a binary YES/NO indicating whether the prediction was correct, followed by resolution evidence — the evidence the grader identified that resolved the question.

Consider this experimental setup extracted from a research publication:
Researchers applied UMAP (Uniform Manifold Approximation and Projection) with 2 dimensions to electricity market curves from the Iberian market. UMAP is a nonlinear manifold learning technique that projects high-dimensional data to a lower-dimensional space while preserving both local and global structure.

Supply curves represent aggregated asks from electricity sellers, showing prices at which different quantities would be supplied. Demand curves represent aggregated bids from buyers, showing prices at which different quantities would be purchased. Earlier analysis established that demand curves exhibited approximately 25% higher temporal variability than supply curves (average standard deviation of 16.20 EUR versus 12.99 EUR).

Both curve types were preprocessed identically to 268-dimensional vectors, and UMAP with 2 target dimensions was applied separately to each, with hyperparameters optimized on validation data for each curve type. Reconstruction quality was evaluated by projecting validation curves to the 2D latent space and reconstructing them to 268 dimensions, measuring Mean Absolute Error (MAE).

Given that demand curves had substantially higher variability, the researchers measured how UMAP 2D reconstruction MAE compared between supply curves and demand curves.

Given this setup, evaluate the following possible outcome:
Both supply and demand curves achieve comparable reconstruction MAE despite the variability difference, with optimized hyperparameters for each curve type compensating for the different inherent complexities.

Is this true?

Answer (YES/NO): NO